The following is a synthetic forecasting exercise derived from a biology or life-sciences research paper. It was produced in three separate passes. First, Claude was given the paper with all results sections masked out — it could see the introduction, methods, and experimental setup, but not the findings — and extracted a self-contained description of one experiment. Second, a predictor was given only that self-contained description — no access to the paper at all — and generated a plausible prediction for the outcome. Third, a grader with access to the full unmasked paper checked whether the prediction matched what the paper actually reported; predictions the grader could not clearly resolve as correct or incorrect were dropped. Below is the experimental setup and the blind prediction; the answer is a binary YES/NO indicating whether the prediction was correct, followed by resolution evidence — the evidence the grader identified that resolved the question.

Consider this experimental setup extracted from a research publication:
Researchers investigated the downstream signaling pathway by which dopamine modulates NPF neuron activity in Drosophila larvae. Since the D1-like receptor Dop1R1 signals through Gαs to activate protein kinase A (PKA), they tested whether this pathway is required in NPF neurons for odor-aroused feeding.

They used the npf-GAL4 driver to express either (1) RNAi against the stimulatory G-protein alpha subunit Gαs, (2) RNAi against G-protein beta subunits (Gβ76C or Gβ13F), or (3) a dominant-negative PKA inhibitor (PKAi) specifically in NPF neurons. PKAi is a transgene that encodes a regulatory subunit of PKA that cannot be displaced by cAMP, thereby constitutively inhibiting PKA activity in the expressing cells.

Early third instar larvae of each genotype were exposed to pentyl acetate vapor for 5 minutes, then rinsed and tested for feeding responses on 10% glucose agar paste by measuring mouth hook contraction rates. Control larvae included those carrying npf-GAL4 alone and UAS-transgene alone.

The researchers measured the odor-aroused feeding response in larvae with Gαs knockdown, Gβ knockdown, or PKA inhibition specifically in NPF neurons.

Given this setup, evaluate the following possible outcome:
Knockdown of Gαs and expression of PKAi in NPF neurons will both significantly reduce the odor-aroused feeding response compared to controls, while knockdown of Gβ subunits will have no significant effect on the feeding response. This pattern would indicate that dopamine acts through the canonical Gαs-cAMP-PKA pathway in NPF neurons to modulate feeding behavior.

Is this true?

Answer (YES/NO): NO